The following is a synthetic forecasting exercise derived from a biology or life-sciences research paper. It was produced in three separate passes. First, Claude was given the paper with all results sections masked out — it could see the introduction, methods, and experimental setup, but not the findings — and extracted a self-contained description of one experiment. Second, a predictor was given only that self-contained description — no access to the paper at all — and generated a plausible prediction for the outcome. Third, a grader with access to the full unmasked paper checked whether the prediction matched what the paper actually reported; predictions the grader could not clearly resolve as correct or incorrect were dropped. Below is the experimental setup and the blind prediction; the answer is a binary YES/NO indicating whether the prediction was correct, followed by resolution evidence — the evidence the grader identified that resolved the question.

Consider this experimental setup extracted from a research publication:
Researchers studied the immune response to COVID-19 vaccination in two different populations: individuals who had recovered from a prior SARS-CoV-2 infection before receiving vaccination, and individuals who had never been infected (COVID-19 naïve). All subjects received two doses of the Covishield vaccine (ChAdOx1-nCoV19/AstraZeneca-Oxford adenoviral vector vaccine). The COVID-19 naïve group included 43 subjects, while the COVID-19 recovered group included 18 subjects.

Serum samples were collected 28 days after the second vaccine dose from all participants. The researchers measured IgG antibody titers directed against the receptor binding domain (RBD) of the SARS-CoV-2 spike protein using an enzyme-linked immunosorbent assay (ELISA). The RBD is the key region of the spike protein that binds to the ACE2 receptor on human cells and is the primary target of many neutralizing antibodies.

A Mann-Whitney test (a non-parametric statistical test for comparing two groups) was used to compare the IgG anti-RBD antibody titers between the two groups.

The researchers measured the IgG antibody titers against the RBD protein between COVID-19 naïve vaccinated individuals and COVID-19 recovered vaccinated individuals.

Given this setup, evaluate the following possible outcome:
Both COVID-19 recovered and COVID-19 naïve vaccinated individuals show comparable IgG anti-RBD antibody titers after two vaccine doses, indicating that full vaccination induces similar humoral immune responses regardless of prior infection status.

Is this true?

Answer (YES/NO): YES